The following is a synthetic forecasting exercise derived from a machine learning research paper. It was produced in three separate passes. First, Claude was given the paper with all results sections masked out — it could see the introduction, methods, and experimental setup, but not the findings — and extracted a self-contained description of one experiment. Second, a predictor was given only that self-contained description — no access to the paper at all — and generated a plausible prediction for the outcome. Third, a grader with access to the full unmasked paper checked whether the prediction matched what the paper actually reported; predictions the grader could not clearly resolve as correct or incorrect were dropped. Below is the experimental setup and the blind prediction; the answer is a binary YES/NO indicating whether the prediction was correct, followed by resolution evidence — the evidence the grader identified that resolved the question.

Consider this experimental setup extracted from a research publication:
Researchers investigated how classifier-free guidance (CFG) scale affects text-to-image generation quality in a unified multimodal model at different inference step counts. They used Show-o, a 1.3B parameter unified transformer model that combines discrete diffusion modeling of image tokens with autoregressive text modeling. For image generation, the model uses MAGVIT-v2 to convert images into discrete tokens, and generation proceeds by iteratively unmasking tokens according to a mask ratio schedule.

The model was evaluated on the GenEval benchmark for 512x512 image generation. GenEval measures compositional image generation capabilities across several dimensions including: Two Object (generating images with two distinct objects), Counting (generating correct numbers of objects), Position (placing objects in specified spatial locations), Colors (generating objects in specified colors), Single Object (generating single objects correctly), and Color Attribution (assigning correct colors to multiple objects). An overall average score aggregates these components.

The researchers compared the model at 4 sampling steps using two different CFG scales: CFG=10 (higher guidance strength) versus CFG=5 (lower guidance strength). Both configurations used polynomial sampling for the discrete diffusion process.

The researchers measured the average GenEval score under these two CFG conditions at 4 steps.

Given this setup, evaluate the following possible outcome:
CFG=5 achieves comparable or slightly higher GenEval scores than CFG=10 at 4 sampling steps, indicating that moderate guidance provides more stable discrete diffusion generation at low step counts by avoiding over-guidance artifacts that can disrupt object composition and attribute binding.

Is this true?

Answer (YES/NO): YES